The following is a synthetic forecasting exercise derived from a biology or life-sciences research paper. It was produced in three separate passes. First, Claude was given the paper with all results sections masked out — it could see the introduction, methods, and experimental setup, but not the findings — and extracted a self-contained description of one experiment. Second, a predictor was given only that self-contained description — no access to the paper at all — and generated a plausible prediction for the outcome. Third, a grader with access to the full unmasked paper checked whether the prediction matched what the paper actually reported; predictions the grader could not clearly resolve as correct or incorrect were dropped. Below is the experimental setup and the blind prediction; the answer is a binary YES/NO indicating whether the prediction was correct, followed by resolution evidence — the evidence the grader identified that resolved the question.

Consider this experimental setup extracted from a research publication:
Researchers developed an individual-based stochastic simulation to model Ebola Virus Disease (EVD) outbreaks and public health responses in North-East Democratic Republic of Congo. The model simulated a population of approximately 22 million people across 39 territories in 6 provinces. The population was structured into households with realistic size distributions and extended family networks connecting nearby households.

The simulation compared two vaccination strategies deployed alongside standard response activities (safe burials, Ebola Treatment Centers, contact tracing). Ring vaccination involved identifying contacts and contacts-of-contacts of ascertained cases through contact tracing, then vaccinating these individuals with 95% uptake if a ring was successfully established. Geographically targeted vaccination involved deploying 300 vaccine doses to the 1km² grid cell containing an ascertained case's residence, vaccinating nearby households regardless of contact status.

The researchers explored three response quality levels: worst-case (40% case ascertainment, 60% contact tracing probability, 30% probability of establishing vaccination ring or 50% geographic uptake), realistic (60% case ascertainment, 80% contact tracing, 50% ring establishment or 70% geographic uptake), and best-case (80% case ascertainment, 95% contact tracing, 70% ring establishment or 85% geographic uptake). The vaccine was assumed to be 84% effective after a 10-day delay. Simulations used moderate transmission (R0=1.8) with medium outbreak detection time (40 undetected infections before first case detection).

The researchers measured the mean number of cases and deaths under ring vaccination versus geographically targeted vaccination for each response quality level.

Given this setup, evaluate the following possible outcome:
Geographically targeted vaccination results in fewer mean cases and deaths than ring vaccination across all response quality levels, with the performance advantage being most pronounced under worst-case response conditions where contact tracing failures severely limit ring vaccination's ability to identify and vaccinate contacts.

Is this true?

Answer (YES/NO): NO